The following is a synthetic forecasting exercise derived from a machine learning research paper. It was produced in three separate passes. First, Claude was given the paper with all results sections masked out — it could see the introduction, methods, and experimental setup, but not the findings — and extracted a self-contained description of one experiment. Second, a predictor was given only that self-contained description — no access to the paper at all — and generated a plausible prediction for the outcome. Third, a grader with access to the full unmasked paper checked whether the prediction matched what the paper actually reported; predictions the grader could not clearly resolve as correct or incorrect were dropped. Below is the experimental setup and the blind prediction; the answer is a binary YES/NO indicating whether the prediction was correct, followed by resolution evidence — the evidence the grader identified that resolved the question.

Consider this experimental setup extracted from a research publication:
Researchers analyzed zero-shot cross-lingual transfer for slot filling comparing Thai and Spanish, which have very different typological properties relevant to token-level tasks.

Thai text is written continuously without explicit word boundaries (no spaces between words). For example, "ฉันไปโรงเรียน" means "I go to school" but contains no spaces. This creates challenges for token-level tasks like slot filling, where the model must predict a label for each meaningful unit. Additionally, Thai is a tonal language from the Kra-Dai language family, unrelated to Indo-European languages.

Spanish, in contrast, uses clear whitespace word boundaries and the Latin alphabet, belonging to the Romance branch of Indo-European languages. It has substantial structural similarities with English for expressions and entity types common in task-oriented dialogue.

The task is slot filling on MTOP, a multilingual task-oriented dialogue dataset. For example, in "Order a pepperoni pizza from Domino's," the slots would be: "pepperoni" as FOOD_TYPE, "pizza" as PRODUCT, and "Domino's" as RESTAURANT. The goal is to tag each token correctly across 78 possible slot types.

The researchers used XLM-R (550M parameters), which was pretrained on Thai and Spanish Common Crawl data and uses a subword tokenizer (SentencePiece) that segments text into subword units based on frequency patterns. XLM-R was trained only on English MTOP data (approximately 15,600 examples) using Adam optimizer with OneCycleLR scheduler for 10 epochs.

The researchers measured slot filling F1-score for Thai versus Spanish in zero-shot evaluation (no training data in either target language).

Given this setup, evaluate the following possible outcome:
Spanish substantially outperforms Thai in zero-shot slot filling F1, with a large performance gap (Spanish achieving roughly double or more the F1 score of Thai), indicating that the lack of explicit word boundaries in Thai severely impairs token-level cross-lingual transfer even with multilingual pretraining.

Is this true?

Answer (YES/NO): NO